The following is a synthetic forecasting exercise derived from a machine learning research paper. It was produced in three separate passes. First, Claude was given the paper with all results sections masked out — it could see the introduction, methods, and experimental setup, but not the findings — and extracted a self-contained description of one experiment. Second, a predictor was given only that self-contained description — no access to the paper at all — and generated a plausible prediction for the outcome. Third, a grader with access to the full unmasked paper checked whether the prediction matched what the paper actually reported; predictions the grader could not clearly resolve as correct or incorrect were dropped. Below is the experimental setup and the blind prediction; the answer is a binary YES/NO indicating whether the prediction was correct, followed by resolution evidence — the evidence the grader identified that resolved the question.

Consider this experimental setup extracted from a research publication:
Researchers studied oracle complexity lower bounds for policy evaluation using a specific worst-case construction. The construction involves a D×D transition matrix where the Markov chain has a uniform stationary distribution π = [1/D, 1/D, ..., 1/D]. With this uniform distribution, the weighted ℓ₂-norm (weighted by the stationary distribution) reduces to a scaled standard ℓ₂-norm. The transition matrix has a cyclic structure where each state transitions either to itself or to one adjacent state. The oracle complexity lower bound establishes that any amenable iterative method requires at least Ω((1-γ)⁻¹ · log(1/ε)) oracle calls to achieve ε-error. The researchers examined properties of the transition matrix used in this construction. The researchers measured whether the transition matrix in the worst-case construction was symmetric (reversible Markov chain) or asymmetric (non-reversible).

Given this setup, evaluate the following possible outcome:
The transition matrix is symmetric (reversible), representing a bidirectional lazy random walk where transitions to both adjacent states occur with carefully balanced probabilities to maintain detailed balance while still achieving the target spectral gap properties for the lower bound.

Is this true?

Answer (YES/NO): NO